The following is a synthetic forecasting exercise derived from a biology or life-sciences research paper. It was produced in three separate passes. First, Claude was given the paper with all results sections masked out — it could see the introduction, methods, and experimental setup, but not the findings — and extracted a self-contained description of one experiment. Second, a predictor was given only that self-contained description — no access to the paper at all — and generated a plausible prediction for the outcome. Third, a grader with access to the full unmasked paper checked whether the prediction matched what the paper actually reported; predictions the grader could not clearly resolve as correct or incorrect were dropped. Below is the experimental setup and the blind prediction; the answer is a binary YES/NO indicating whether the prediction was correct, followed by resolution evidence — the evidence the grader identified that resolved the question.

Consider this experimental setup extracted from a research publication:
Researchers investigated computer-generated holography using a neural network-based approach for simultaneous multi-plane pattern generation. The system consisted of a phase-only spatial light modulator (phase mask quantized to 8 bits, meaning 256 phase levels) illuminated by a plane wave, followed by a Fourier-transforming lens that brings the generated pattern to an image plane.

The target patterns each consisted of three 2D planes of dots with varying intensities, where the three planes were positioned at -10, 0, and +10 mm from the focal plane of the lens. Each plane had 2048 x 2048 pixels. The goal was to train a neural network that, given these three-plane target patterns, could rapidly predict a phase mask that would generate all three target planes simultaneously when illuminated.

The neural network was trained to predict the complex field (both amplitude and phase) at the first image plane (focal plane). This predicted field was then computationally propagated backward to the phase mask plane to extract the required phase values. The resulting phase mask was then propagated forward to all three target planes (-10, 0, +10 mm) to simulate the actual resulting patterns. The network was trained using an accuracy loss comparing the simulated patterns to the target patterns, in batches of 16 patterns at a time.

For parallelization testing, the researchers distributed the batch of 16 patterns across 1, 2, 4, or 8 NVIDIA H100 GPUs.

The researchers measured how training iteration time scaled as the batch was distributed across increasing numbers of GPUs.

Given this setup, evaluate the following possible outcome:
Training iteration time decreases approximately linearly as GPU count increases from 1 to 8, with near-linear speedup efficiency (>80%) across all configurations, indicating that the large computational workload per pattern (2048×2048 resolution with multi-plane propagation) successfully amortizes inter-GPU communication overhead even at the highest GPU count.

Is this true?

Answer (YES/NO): NO